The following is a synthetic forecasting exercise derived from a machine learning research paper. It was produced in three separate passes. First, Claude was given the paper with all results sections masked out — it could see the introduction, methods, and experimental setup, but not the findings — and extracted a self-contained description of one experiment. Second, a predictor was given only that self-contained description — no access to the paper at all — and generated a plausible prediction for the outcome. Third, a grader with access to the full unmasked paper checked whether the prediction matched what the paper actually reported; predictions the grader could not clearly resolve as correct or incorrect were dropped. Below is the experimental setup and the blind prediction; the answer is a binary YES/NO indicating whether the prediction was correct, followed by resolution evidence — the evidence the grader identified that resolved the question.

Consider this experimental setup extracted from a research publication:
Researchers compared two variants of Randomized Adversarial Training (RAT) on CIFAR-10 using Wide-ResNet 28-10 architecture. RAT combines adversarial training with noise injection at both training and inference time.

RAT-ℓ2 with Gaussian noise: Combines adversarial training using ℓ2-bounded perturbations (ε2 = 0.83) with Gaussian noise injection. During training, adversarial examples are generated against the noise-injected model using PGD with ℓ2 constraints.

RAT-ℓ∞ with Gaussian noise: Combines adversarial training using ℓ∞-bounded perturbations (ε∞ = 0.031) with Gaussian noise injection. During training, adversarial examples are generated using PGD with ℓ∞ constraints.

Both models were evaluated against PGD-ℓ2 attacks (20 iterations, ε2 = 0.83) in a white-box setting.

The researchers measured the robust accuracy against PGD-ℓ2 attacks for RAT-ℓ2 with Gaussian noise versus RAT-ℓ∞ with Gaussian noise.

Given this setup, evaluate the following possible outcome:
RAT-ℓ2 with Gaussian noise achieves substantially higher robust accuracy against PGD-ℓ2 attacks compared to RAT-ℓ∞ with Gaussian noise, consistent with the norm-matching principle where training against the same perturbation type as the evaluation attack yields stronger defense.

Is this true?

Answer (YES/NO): NO